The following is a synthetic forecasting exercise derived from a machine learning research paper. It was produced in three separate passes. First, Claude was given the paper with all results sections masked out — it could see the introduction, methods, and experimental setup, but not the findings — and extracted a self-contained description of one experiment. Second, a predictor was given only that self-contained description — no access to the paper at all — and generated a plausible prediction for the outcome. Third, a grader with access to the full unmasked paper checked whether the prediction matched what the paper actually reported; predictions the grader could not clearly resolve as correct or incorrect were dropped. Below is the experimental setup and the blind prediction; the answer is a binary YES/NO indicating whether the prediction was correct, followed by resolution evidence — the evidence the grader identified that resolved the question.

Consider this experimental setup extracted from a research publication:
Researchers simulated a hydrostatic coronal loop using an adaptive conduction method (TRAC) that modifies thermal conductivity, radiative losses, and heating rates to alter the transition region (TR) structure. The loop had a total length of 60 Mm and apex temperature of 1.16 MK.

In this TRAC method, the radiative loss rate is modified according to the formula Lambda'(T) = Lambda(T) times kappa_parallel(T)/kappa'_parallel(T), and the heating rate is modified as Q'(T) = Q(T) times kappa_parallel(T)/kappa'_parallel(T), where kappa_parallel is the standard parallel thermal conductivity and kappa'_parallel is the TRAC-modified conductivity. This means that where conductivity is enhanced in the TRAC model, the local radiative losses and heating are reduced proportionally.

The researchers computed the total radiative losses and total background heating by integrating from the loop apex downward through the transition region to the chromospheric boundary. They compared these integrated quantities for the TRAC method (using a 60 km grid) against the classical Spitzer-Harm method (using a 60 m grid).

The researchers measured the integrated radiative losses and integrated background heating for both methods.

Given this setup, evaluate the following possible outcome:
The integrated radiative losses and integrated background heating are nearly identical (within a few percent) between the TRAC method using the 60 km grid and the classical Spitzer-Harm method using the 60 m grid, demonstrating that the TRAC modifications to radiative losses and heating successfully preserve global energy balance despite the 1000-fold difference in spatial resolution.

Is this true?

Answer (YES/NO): YES